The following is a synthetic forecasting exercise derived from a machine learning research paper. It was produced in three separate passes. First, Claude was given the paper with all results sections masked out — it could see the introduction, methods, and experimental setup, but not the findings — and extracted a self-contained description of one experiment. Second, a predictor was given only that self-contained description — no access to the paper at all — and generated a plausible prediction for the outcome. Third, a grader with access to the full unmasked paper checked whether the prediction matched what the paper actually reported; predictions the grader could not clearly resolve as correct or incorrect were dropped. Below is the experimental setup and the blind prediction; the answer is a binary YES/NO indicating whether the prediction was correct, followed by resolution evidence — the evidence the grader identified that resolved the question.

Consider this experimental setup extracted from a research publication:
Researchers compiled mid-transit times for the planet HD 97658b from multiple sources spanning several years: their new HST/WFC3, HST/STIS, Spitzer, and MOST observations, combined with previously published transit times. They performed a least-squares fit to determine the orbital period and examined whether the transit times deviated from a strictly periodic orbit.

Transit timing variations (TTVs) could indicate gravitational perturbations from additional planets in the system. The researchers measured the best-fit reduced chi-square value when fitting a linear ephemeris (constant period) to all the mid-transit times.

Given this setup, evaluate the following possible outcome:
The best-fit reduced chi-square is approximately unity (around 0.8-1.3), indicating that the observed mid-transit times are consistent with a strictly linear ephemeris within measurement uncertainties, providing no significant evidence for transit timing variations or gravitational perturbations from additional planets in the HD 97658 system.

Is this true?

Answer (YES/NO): NO